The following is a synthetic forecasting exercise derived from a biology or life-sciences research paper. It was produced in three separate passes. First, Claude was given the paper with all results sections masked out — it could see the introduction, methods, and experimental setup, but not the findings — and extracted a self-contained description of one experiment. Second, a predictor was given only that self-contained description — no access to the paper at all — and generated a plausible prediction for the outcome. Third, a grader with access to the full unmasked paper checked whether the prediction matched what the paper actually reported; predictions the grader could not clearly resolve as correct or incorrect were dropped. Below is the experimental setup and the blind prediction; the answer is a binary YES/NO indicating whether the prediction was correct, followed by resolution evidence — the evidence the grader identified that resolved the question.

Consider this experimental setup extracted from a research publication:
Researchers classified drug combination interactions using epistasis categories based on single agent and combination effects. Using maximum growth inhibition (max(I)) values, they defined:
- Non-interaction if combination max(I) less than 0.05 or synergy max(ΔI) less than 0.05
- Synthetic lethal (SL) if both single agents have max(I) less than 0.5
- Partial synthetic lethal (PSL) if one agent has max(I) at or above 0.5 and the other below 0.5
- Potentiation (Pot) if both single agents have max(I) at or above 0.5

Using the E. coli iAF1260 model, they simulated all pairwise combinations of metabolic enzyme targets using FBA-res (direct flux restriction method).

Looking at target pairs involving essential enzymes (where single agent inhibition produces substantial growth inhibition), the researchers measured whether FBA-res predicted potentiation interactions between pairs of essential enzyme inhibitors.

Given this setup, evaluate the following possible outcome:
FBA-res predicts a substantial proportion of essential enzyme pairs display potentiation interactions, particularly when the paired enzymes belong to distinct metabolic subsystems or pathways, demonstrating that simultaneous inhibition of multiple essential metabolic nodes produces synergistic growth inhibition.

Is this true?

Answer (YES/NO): NO